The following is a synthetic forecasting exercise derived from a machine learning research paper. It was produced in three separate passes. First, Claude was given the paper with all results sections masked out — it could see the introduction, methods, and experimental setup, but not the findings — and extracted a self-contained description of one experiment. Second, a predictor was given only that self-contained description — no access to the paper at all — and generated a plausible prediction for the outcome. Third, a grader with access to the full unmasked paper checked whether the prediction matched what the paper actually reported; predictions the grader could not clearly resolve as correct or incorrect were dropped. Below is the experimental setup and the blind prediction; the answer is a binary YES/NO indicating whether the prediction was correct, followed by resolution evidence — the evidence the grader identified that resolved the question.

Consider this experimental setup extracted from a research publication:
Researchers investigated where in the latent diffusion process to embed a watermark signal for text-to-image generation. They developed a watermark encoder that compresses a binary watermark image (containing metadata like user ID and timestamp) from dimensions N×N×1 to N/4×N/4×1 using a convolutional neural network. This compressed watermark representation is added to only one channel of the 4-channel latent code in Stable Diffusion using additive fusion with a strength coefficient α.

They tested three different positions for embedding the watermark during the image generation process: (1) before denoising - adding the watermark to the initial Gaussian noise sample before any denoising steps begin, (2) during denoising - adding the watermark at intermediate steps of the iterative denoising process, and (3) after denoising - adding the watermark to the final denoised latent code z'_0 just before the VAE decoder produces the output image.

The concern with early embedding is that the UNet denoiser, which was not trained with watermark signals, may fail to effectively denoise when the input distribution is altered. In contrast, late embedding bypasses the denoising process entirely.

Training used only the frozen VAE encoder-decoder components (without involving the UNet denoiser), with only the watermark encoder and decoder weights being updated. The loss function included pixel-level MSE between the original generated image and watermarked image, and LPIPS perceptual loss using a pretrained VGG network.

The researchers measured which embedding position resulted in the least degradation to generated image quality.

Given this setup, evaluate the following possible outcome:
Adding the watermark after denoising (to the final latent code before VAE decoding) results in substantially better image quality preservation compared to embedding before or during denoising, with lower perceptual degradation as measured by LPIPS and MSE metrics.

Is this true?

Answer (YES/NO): NO